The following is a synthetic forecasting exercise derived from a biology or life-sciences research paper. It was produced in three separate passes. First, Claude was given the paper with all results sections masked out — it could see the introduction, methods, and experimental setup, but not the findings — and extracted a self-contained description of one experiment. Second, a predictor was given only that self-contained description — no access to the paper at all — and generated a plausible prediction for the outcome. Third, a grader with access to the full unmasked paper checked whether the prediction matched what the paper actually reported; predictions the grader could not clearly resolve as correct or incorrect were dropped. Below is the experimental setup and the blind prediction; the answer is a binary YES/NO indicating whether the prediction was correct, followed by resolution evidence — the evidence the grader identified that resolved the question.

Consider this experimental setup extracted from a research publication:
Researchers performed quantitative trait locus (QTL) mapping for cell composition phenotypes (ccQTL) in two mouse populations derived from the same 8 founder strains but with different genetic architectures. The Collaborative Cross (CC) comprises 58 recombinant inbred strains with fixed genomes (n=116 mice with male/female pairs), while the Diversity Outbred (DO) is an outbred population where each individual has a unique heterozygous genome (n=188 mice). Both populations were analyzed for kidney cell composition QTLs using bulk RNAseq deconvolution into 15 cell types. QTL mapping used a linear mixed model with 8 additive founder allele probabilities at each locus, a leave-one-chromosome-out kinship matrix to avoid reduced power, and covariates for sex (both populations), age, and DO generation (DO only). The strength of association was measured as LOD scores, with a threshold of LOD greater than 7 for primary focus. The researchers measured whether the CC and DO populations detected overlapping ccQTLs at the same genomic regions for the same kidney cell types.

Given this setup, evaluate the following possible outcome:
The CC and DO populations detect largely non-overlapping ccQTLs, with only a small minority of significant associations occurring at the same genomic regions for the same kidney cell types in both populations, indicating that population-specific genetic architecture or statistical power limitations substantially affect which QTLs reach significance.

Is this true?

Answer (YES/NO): YES